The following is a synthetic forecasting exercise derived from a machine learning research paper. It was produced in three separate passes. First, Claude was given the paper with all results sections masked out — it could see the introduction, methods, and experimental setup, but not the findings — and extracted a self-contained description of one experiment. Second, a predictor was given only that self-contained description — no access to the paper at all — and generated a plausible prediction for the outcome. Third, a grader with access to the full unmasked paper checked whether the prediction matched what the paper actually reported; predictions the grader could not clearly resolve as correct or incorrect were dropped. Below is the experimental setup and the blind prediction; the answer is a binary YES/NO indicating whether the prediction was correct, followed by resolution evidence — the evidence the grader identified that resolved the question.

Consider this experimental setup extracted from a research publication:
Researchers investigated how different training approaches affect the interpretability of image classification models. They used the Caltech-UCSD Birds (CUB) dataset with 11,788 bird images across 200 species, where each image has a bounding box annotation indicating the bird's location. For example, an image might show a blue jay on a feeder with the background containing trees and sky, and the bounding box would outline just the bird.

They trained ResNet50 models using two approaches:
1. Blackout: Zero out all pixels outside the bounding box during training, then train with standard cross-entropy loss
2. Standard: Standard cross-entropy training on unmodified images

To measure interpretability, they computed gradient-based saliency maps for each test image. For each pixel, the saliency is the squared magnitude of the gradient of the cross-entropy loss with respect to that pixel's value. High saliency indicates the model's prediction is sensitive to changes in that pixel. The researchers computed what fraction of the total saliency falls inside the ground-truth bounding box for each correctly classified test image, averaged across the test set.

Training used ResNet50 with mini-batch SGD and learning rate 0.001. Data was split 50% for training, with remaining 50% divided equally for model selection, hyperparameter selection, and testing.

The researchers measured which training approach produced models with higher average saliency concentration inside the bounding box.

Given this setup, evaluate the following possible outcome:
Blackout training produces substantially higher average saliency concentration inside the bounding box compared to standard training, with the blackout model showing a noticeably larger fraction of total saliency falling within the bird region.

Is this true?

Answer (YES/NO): NO